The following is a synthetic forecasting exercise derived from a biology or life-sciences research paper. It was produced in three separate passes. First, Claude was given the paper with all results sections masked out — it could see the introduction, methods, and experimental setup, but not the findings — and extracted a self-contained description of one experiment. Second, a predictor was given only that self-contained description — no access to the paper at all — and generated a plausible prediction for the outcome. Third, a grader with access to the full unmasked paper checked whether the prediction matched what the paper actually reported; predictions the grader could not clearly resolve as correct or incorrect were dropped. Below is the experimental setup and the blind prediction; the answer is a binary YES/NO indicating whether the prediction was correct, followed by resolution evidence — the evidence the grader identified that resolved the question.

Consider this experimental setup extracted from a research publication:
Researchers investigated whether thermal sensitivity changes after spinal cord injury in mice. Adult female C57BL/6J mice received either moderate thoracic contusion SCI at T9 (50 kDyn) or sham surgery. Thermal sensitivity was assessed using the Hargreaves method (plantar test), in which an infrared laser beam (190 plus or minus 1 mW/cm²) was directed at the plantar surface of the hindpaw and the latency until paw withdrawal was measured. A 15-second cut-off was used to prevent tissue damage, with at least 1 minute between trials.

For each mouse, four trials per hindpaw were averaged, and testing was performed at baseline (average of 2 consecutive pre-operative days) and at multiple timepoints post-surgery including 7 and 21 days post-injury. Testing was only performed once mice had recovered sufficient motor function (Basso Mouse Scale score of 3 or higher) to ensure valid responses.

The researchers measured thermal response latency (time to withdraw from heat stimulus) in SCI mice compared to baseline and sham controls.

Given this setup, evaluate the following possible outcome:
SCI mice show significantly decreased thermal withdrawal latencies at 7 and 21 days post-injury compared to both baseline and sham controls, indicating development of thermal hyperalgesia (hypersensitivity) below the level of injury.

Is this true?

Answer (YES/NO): YES